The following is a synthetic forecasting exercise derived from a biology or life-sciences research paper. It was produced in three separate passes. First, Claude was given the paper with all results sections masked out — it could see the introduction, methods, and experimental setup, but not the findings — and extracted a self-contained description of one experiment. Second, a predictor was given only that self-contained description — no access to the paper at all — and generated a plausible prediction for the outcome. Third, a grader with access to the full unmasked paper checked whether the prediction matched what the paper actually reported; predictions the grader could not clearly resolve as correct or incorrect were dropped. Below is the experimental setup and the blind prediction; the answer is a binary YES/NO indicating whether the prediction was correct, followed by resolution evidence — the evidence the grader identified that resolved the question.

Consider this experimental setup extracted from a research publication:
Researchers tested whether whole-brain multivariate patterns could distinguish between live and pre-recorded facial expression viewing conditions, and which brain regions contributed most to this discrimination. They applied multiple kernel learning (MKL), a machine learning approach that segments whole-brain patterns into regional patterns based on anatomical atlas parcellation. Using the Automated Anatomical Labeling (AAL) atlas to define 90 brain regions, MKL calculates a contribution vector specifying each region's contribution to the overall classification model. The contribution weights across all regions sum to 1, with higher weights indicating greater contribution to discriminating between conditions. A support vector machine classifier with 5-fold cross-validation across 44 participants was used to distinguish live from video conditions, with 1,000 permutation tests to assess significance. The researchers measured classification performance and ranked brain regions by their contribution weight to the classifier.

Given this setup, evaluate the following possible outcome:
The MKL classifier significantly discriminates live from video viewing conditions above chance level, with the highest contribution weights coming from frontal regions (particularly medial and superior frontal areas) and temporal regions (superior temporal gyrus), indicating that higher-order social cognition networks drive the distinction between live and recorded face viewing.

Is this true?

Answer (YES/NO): NO